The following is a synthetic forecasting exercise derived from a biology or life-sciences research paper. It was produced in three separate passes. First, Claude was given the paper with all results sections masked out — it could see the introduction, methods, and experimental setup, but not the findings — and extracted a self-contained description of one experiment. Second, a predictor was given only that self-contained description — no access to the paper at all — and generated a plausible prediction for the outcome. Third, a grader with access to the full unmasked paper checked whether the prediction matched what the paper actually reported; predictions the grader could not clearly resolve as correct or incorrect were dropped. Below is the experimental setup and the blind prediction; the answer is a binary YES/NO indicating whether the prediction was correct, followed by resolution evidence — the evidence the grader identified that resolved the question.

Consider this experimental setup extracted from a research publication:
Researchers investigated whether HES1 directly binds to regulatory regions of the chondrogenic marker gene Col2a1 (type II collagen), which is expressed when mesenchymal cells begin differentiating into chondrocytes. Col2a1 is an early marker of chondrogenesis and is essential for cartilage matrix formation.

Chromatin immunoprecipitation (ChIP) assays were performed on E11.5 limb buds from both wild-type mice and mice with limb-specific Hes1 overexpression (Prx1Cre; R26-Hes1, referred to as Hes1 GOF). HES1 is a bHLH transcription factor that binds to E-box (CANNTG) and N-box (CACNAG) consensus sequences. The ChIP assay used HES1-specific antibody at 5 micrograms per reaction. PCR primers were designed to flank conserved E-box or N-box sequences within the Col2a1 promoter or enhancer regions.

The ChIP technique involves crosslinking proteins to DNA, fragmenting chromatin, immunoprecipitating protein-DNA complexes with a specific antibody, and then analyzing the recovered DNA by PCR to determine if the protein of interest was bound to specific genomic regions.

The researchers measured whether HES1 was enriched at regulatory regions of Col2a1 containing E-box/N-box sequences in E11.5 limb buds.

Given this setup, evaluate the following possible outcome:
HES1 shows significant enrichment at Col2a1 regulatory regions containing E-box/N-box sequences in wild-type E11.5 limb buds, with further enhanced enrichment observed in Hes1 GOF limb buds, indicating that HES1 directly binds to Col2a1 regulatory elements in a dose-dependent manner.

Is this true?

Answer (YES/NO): NO